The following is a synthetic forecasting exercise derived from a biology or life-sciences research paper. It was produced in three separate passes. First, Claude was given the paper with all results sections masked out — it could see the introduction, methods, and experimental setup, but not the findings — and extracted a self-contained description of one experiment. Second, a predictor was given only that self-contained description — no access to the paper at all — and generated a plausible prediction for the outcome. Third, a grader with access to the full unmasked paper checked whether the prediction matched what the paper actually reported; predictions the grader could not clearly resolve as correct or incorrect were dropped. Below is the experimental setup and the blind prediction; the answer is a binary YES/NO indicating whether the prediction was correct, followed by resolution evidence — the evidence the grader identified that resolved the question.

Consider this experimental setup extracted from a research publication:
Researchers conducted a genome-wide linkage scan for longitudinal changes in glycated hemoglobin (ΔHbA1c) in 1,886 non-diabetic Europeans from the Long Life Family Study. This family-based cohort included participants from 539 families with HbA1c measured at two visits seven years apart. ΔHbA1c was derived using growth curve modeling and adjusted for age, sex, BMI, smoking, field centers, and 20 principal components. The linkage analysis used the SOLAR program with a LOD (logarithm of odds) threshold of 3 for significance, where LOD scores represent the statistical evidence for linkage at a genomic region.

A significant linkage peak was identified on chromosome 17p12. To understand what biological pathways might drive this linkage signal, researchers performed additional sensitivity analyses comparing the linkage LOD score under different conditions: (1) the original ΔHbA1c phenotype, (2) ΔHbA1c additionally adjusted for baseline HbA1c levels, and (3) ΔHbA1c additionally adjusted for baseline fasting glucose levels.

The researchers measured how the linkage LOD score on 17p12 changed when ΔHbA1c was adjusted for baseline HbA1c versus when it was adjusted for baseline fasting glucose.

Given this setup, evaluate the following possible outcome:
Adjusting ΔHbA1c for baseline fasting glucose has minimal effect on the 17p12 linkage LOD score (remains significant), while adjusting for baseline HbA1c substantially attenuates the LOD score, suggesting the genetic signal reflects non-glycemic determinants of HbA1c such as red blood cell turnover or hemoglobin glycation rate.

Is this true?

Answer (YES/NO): NO